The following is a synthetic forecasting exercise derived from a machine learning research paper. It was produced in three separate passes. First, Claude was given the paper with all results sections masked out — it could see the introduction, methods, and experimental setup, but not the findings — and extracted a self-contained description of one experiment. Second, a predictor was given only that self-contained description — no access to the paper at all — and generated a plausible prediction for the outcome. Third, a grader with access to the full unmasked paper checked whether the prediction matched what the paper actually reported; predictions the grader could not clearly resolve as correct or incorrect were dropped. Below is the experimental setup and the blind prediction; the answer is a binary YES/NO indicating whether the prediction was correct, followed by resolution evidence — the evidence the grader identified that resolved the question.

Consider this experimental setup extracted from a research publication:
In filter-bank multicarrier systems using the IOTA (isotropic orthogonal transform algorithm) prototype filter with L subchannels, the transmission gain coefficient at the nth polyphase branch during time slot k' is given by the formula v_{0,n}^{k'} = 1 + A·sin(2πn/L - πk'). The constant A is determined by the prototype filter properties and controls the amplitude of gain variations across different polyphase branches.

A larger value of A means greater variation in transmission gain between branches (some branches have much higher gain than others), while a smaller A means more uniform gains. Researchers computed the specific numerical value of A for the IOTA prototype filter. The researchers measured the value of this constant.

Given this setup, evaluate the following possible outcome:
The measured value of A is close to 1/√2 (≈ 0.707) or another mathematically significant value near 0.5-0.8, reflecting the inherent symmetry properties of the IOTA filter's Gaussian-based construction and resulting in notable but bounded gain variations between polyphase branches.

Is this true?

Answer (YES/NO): NO